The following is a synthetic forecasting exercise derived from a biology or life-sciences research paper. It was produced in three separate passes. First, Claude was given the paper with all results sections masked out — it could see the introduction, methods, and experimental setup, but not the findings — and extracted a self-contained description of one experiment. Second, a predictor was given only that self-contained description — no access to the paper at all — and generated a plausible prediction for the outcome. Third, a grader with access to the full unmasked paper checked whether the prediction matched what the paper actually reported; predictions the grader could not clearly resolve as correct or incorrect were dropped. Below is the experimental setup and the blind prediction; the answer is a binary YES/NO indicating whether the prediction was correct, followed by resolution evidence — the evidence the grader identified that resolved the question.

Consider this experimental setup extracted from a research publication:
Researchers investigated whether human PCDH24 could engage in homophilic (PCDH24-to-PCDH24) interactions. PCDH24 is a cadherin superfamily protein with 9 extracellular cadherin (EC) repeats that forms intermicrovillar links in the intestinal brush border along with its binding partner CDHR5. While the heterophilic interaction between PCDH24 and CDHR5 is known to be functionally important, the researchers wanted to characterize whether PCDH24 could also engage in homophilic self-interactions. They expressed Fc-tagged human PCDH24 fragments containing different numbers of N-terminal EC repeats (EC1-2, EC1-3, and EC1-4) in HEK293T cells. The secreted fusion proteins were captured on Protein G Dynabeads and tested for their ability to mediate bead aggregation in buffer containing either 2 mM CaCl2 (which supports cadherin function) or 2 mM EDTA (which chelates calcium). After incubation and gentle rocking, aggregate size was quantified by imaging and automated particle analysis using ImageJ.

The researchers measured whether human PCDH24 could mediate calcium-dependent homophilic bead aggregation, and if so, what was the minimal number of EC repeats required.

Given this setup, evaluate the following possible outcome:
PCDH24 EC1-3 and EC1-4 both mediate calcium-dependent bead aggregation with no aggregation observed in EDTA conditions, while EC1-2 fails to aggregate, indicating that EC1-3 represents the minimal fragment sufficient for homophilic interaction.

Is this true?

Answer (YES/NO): NO